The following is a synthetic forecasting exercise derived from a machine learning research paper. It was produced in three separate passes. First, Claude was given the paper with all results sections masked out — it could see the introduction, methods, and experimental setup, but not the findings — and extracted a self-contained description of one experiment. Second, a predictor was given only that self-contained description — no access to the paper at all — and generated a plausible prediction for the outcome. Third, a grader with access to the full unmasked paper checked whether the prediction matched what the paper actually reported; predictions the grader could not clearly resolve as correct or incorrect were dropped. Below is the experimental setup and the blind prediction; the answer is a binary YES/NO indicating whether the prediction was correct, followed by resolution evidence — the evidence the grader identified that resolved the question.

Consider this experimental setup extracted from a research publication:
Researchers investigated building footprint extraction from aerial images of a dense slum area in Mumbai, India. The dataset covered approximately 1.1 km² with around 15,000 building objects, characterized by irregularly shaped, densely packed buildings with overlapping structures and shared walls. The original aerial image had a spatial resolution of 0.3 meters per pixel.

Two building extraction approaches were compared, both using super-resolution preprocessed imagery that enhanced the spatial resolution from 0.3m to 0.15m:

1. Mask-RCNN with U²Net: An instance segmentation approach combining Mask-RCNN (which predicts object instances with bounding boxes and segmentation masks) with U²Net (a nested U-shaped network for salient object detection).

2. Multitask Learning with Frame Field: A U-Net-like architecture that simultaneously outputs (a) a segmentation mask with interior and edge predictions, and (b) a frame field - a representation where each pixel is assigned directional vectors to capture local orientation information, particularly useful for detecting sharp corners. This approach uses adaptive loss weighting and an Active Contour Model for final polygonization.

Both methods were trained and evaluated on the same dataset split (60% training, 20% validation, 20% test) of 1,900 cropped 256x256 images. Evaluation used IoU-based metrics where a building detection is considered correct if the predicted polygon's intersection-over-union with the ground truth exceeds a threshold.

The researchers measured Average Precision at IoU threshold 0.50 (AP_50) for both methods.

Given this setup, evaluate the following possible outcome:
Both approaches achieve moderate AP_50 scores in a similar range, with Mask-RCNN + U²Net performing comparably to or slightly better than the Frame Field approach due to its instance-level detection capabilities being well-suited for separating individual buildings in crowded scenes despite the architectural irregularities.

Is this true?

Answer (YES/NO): YES